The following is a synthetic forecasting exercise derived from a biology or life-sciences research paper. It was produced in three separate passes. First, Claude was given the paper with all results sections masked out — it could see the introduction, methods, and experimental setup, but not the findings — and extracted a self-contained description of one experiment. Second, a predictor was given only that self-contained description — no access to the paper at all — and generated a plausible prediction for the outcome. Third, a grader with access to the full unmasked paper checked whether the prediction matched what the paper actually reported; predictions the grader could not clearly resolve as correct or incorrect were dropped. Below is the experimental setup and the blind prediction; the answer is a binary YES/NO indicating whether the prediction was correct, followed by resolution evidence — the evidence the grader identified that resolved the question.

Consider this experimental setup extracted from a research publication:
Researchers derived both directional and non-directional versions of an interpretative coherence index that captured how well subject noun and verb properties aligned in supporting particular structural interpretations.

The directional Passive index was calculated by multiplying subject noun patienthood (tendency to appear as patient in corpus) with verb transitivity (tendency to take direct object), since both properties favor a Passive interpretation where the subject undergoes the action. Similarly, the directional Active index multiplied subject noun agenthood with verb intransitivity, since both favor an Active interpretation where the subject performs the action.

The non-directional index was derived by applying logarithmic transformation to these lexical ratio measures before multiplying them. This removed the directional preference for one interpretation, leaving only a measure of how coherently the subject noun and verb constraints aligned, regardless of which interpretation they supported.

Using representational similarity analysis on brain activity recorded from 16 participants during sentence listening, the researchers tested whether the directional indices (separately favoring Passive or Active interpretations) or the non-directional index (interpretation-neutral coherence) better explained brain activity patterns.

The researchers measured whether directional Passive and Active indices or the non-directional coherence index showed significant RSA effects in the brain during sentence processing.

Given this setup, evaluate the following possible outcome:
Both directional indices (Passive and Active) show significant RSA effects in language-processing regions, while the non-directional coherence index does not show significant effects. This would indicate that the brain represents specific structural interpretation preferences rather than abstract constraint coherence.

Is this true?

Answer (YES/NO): NO